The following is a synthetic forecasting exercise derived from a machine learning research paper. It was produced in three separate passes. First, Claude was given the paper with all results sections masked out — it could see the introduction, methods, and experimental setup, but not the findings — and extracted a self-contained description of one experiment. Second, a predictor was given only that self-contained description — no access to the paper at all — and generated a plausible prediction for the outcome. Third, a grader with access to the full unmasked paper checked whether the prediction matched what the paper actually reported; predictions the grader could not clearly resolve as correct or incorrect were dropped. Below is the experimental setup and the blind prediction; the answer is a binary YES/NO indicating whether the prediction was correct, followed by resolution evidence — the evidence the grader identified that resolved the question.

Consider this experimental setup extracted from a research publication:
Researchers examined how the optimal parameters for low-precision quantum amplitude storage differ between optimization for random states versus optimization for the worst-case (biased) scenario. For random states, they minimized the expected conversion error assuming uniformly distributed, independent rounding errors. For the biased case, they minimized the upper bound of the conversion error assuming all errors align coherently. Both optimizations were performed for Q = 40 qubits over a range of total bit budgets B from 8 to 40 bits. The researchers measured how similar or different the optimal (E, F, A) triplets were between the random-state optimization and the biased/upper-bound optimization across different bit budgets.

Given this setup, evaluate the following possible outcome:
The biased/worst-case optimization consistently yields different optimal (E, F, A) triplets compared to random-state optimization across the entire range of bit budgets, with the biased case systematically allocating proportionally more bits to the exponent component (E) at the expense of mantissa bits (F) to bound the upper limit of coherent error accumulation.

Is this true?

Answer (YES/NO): NO